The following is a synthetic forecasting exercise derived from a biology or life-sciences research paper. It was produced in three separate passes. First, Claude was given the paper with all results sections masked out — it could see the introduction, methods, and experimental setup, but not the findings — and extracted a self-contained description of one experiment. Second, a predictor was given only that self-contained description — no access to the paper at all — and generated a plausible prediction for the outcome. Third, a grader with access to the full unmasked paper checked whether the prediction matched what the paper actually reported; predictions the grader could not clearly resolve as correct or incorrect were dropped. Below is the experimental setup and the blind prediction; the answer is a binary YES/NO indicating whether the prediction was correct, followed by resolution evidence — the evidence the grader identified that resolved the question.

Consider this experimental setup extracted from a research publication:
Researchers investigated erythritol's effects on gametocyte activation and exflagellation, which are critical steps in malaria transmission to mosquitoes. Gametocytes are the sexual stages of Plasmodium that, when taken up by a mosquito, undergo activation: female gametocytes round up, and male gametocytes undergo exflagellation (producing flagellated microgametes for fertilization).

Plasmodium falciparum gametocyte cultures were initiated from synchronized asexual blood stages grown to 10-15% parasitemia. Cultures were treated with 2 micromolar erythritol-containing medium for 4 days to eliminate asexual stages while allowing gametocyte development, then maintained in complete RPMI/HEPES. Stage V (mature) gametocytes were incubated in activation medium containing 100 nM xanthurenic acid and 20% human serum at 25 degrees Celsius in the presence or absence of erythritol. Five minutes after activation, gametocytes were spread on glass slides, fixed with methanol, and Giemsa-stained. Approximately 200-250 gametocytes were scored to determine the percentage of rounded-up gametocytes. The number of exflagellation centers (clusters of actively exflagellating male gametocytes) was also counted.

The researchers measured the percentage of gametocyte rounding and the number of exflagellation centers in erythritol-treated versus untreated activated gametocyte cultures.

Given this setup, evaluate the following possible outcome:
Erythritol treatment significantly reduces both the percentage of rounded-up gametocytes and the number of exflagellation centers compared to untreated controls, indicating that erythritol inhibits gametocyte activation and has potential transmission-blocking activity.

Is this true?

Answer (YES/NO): NO